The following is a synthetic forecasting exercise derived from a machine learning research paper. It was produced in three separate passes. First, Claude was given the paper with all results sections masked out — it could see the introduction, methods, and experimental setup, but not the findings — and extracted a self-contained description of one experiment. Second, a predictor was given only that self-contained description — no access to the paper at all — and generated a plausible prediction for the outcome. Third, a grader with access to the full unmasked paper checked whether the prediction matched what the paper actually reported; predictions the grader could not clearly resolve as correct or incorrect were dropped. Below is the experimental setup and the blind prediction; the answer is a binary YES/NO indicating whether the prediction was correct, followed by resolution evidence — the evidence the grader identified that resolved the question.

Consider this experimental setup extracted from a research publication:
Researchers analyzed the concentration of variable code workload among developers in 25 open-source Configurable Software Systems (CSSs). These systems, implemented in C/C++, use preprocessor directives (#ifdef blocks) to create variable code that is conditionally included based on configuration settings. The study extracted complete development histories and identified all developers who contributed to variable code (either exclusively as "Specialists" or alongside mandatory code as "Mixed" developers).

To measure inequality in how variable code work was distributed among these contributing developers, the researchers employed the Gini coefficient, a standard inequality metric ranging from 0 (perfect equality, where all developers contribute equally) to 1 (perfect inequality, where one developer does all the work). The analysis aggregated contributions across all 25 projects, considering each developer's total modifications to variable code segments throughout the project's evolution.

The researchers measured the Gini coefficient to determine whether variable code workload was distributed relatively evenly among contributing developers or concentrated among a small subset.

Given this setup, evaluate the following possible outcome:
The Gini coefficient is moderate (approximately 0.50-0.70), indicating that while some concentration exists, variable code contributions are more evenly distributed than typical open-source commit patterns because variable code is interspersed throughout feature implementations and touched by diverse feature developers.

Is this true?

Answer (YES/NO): NO